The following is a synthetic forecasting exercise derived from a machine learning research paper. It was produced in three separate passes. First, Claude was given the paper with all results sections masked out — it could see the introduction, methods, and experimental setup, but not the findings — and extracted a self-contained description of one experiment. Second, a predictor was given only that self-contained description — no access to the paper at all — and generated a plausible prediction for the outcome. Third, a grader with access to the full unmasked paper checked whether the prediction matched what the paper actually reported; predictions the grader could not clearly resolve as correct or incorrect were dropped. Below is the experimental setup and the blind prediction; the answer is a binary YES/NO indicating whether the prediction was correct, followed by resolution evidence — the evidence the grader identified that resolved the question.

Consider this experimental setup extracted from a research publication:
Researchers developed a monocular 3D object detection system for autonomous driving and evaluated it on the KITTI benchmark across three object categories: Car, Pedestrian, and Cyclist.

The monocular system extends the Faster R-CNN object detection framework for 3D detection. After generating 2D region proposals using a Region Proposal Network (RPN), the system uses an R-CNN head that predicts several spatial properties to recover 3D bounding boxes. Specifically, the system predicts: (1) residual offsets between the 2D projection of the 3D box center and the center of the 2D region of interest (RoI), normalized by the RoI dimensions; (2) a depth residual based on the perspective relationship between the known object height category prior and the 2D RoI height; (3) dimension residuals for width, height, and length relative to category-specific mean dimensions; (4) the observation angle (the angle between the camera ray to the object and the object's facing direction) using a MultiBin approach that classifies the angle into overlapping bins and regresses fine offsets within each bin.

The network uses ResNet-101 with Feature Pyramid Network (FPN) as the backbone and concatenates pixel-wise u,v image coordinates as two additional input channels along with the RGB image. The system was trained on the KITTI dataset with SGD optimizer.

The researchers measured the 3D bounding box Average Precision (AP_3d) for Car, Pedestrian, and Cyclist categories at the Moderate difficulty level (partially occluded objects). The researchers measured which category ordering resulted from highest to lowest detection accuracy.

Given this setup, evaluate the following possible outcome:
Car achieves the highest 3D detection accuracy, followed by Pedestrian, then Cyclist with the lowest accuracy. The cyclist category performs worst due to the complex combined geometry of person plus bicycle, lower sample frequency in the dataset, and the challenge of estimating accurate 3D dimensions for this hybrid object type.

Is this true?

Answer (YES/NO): NO